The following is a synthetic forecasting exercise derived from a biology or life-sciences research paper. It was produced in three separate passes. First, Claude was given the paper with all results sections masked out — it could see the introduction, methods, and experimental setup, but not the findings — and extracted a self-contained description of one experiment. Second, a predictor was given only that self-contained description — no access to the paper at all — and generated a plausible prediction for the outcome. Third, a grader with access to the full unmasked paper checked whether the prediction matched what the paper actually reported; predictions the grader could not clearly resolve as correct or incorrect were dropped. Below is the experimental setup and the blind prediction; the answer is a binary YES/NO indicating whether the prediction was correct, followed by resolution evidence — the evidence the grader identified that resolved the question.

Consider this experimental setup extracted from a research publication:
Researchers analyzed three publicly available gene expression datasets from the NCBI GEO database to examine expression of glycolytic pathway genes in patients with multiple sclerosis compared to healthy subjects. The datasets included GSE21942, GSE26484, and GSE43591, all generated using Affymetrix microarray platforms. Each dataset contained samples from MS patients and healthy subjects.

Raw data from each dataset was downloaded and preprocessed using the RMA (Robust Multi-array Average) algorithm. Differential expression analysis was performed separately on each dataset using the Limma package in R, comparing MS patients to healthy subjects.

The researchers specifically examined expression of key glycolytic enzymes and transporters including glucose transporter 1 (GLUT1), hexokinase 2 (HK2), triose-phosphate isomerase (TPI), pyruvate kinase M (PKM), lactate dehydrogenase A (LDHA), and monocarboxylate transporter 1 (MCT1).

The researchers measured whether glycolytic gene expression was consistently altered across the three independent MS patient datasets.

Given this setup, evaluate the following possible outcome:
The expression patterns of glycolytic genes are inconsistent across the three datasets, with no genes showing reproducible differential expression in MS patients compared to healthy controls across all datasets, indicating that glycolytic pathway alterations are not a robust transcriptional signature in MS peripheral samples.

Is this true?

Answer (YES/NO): YES